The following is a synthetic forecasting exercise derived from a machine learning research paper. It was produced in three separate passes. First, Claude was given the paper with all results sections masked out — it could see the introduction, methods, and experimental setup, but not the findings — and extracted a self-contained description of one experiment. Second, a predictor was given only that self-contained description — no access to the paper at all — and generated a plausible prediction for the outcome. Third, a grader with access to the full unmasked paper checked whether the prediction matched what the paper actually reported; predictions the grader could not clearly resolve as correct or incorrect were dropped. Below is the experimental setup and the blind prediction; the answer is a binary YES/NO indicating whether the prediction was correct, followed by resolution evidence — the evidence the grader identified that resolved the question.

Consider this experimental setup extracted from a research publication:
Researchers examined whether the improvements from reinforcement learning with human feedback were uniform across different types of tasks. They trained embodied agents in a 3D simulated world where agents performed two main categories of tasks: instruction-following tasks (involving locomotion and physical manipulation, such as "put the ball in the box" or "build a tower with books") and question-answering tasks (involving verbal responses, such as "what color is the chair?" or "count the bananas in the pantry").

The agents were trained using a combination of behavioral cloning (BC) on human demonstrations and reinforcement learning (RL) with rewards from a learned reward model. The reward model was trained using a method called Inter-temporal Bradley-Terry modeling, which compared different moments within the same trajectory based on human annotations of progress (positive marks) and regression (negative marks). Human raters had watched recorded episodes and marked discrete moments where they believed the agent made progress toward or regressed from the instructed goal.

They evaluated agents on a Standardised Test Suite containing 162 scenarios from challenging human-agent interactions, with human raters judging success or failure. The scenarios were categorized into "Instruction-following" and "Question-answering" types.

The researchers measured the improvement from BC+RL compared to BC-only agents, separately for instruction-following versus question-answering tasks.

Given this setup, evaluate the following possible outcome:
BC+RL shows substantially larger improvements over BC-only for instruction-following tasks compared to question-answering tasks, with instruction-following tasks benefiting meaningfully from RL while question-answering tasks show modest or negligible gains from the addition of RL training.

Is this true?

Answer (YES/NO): YES